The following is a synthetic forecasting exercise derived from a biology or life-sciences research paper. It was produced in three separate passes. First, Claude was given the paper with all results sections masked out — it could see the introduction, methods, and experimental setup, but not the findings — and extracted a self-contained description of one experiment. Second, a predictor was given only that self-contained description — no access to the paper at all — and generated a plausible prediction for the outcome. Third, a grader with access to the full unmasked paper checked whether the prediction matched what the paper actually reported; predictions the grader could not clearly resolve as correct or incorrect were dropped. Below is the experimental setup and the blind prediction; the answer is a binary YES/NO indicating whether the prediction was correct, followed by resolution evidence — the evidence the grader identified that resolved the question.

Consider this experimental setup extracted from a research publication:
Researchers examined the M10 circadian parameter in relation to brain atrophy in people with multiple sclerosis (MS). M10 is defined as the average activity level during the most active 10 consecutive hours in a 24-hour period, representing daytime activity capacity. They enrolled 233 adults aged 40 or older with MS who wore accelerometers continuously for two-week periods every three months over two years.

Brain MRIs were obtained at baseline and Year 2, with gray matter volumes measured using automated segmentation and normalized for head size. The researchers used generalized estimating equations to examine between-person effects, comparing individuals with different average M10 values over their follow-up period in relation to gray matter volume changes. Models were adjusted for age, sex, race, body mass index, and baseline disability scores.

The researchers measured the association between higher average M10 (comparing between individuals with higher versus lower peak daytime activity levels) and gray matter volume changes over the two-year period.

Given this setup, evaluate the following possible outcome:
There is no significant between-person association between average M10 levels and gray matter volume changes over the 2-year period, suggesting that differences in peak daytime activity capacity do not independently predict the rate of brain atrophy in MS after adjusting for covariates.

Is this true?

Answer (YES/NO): NO